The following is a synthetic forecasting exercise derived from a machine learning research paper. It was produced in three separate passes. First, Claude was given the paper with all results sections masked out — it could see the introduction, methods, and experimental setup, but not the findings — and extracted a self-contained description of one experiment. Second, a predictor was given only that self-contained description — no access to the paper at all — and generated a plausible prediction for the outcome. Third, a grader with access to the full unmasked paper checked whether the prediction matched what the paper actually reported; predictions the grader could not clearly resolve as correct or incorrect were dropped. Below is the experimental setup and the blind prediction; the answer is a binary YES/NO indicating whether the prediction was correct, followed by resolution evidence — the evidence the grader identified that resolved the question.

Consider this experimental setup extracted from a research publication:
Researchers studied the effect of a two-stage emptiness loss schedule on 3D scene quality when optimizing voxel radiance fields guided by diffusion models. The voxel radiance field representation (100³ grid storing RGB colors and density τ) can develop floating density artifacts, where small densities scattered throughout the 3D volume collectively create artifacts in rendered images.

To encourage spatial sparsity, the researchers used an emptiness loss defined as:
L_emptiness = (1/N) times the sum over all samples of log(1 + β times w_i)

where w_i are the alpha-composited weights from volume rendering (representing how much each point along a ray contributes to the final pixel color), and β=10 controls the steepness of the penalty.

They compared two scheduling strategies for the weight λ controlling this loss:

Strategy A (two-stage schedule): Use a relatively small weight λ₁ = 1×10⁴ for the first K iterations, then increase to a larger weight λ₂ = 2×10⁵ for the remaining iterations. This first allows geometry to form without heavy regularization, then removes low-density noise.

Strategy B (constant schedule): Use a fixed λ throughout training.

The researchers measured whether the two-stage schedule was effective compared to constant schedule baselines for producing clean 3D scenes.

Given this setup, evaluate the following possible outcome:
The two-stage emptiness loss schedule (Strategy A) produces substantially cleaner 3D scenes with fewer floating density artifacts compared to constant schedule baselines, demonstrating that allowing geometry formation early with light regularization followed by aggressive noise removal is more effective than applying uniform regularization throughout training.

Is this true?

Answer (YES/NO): YES